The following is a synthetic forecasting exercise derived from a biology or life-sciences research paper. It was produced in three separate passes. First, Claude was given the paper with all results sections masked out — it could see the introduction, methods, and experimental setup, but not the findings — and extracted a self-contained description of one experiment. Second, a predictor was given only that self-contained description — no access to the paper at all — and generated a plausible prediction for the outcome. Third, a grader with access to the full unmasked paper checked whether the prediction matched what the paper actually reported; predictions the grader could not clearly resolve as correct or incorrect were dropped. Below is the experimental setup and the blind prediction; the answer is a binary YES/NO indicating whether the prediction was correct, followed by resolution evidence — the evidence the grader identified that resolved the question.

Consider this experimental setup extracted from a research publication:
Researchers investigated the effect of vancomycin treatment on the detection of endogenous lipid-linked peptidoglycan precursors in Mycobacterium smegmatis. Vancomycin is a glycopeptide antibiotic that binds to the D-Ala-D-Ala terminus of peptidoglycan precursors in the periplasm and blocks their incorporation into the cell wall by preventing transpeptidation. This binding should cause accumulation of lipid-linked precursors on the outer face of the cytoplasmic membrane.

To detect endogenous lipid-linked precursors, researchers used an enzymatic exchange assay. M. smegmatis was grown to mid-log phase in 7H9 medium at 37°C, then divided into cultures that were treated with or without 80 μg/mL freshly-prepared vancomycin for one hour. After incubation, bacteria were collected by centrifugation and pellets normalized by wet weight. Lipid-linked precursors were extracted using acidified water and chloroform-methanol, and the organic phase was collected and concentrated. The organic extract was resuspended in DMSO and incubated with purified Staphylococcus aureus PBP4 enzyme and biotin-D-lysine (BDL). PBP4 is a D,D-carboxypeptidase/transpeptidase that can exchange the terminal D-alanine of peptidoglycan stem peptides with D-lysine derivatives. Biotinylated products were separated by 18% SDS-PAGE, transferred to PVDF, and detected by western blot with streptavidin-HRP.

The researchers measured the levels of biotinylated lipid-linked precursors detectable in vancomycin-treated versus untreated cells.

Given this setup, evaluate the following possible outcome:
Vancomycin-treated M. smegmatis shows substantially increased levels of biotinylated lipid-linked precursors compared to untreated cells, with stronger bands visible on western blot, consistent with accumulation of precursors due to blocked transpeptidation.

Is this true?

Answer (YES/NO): YES